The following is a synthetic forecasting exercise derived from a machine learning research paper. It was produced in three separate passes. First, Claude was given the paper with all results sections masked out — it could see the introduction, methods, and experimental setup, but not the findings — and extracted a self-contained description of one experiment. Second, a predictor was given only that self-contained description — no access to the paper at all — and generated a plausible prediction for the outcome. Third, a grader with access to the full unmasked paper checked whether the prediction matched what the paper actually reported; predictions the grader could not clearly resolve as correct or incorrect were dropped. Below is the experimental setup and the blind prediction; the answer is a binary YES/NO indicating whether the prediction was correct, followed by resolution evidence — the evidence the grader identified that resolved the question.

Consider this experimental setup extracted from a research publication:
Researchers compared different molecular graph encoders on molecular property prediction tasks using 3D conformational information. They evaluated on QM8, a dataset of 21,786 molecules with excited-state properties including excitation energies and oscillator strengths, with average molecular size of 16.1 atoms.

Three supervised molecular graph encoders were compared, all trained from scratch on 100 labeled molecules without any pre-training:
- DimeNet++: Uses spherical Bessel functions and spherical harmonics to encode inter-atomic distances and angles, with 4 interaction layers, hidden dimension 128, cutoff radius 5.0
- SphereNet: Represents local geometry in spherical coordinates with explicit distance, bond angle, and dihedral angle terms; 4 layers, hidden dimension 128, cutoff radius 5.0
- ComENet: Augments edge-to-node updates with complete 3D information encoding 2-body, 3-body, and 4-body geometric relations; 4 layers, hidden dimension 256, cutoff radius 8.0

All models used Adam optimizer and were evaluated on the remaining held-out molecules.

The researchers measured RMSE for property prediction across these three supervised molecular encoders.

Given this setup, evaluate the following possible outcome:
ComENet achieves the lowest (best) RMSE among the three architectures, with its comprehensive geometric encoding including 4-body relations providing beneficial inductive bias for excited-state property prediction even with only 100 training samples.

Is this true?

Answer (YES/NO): YES